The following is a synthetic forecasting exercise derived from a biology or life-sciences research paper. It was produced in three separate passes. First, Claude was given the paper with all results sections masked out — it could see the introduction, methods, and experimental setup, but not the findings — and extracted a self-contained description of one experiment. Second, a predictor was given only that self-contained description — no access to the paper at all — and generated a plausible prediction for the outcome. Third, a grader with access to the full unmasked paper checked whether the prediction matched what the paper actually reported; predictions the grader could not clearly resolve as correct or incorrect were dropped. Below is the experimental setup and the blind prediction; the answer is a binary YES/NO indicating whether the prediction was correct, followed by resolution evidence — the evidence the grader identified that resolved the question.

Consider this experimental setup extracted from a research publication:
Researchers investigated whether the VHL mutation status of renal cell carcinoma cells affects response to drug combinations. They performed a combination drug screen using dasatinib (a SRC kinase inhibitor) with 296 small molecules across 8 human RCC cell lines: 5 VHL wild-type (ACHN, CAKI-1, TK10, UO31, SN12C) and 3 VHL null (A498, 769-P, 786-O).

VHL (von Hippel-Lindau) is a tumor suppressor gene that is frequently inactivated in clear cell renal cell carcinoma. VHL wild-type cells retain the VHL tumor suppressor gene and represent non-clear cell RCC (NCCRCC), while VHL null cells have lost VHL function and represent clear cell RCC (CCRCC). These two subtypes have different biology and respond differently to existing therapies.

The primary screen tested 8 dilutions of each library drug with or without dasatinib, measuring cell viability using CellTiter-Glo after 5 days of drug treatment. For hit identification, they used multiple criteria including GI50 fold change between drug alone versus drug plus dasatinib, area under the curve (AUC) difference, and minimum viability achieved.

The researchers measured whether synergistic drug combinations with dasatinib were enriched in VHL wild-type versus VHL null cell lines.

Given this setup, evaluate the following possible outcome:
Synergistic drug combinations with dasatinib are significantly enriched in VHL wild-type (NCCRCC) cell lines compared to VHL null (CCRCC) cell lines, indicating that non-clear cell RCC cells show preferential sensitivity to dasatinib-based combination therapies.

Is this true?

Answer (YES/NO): NO